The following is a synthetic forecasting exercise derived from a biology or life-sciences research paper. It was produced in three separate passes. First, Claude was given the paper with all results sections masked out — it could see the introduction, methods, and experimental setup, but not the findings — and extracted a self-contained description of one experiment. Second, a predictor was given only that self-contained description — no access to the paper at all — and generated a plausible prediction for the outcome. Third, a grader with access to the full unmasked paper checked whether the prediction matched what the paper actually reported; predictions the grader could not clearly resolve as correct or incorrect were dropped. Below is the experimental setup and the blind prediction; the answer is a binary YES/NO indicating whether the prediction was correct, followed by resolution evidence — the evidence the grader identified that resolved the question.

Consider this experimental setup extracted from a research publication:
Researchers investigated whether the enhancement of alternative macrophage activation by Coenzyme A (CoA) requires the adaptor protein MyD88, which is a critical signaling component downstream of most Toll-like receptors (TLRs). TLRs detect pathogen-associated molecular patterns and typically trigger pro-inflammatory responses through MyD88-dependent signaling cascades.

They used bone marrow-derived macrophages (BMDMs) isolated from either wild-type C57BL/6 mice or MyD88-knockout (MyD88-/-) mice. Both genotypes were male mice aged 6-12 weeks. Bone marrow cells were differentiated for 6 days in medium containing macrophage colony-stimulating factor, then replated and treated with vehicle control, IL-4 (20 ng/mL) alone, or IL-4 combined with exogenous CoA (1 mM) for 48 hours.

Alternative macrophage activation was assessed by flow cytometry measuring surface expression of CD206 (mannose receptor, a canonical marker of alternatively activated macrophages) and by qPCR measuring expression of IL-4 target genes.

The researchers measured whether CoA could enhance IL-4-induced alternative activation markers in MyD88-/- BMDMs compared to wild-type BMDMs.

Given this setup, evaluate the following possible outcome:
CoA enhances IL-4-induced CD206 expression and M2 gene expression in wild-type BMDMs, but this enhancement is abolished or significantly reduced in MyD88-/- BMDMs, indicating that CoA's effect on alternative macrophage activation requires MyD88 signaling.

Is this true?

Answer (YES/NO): NO